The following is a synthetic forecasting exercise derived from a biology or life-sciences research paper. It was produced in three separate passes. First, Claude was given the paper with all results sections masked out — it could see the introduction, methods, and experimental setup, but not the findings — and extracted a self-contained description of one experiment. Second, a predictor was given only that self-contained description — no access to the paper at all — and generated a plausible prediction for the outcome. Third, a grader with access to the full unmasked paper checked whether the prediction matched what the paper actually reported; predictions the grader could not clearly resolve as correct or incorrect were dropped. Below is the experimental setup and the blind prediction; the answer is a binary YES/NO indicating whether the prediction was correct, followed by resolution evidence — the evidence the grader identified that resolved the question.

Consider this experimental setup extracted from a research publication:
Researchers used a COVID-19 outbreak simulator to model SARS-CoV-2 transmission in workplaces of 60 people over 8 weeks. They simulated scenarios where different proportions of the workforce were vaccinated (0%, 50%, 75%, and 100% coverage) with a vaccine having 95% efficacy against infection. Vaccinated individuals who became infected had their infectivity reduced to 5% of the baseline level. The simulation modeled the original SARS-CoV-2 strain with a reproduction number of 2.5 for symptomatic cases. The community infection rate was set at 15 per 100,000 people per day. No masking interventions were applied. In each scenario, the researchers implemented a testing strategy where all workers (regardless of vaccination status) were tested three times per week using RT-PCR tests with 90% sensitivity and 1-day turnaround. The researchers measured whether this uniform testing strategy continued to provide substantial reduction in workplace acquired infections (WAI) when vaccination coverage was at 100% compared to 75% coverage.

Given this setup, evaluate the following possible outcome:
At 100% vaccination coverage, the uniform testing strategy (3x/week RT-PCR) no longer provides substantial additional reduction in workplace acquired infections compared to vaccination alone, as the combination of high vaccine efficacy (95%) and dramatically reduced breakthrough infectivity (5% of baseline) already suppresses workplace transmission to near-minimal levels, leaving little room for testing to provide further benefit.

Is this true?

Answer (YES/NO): YES